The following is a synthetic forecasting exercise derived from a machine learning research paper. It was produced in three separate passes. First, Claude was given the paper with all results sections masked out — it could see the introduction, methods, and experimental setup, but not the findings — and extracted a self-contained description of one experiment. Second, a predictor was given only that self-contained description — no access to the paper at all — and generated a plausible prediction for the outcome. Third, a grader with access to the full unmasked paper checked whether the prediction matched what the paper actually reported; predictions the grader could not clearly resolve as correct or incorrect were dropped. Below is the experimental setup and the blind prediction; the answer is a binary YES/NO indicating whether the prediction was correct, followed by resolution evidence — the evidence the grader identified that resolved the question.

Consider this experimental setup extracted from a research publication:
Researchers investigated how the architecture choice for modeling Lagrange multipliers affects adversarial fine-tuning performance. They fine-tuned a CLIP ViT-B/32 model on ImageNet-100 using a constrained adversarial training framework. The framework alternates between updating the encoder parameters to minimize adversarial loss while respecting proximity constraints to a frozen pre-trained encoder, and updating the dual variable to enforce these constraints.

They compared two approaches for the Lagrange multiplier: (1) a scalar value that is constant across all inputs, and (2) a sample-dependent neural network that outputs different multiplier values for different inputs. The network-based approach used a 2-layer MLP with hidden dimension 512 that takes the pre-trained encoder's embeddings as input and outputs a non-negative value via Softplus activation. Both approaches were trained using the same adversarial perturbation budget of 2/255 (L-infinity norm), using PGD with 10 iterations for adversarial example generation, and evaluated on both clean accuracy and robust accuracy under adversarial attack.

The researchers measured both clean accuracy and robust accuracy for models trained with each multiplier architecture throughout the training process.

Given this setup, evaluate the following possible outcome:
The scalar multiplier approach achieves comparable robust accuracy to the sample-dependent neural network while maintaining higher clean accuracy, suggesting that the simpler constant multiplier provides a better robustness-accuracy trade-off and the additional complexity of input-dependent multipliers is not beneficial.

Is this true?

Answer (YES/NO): NO